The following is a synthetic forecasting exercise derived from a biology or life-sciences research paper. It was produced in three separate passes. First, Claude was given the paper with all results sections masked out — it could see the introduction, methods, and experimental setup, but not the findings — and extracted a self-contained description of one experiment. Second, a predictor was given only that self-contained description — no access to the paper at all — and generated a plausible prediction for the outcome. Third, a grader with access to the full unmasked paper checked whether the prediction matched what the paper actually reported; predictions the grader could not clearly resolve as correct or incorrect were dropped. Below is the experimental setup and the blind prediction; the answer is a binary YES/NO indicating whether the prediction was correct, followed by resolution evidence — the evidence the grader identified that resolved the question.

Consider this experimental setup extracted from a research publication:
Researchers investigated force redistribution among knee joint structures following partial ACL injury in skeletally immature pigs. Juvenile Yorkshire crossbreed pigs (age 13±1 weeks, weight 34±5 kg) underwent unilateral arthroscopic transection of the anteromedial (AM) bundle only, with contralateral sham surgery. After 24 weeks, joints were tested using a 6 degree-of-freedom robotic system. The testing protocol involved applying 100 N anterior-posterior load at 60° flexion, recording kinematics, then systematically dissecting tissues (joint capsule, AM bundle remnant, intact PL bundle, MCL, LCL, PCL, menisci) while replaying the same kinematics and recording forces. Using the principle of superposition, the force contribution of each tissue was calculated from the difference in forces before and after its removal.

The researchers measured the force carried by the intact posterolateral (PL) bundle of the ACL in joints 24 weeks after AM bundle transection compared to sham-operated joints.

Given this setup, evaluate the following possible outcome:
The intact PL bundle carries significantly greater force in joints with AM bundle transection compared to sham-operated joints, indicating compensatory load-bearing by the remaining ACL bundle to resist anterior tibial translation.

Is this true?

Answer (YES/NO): YES